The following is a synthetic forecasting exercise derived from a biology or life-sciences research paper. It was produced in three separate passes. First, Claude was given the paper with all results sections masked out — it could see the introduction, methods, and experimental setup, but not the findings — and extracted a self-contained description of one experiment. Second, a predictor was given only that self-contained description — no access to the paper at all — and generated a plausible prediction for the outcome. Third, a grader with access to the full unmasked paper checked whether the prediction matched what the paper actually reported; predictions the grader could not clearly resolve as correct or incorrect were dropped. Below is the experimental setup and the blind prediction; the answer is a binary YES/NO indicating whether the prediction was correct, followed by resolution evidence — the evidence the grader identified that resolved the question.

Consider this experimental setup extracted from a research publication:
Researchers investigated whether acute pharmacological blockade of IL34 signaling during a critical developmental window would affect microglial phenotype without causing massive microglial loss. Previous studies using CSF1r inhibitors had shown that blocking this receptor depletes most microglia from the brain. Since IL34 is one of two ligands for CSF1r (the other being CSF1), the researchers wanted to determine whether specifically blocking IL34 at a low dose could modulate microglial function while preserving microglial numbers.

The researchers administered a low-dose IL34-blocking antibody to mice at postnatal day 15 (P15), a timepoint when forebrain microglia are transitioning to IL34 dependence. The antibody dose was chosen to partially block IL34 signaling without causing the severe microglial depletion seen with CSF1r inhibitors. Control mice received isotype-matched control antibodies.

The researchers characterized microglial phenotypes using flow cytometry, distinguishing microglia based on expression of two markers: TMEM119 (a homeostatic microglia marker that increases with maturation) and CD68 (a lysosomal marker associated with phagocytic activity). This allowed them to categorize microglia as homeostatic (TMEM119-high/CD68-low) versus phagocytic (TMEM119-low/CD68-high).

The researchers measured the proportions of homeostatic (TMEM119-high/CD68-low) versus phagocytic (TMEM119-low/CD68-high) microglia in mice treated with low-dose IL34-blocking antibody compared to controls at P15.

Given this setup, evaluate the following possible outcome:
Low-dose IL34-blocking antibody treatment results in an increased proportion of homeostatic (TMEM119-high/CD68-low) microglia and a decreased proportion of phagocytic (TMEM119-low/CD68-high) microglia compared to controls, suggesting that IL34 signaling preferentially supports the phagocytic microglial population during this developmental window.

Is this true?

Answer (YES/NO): NO